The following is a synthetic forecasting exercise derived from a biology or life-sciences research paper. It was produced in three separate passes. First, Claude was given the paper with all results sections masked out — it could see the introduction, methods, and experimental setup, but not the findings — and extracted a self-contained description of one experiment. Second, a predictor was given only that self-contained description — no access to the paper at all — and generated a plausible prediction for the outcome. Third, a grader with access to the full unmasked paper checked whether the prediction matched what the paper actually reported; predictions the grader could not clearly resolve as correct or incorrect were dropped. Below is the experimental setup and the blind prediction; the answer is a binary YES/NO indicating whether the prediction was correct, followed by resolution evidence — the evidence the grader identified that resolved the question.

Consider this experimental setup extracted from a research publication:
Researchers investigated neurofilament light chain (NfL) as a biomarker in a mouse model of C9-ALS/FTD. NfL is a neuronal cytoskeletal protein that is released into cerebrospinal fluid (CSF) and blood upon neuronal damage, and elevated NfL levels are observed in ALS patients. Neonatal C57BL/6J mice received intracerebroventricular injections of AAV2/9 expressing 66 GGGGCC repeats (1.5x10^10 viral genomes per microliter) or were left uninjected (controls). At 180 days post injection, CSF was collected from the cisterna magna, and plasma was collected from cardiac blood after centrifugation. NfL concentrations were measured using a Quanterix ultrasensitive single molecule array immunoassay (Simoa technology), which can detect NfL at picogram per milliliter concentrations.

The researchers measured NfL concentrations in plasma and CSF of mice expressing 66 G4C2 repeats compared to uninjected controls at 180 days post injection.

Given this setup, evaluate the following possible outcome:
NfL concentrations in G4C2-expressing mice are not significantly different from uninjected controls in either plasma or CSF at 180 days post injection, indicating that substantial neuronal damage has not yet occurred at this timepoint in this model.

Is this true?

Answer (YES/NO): NO